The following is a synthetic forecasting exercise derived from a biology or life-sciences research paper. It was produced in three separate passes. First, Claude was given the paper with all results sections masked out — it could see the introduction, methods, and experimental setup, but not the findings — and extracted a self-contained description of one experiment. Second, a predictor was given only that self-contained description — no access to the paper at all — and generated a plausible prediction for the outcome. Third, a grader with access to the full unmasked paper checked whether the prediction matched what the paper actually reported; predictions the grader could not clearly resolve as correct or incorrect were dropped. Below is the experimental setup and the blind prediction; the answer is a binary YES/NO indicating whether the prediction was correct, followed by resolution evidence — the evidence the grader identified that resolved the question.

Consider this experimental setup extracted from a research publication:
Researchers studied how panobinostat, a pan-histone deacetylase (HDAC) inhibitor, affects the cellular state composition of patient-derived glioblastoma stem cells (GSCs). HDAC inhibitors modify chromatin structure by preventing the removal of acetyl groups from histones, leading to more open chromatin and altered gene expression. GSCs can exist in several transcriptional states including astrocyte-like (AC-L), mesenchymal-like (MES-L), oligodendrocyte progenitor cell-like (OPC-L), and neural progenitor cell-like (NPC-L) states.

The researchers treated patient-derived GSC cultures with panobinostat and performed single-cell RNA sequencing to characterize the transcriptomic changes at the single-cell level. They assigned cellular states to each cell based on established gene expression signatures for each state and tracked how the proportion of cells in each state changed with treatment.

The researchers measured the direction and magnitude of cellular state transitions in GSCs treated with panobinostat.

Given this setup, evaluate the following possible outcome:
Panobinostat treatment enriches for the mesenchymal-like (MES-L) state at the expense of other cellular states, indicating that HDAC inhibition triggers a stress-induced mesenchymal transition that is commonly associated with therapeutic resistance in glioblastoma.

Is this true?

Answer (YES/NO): YES